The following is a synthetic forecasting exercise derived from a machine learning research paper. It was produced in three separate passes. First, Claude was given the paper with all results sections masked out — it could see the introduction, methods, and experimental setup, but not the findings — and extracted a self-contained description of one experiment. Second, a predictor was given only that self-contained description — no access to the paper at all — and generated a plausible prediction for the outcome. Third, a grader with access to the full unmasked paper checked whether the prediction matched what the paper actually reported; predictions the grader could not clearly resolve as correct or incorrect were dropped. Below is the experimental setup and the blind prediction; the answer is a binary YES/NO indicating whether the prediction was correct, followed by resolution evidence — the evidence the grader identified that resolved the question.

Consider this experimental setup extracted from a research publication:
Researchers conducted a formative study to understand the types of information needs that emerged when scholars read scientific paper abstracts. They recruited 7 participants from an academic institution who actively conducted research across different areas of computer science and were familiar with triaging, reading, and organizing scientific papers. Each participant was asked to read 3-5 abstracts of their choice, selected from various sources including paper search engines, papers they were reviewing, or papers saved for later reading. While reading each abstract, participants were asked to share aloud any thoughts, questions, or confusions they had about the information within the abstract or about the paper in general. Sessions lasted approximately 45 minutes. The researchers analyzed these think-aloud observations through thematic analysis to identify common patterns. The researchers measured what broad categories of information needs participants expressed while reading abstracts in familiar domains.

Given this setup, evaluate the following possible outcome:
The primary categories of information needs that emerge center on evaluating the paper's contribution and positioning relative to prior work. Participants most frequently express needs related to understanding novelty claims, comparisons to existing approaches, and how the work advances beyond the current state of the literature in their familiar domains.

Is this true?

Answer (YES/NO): NO